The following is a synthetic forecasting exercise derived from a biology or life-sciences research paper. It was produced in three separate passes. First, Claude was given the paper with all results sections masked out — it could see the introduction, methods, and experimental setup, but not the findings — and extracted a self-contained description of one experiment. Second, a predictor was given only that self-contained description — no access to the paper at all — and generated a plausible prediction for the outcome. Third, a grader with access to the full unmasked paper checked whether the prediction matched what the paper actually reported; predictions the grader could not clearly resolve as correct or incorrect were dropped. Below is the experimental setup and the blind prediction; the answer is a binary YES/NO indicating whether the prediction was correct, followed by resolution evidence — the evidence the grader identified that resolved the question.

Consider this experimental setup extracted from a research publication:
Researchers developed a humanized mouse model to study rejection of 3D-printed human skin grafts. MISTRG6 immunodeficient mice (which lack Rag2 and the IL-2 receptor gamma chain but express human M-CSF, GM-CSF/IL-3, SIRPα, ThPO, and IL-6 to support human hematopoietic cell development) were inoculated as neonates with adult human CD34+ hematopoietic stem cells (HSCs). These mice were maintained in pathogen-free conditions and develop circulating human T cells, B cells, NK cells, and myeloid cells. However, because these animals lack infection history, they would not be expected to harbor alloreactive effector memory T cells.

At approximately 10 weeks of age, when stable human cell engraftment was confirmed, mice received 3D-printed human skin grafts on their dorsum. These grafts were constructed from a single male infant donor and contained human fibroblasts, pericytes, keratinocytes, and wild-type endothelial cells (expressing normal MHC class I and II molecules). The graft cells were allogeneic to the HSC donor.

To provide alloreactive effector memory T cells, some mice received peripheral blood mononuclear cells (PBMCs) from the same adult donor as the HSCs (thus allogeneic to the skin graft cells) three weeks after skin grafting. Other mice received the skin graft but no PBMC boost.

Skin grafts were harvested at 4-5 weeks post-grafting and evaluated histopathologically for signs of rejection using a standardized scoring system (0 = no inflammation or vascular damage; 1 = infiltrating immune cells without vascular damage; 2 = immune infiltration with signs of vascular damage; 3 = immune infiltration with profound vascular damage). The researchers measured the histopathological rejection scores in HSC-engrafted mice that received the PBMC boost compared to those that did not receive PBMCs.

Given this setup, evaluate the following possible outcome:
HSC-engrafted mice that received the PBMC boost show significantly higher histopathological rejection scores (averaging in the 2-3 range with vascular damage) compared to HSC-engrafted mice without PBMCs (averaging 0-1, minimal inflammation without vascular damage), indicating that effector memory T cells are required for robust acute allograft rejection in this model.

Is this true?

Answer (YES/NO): NO